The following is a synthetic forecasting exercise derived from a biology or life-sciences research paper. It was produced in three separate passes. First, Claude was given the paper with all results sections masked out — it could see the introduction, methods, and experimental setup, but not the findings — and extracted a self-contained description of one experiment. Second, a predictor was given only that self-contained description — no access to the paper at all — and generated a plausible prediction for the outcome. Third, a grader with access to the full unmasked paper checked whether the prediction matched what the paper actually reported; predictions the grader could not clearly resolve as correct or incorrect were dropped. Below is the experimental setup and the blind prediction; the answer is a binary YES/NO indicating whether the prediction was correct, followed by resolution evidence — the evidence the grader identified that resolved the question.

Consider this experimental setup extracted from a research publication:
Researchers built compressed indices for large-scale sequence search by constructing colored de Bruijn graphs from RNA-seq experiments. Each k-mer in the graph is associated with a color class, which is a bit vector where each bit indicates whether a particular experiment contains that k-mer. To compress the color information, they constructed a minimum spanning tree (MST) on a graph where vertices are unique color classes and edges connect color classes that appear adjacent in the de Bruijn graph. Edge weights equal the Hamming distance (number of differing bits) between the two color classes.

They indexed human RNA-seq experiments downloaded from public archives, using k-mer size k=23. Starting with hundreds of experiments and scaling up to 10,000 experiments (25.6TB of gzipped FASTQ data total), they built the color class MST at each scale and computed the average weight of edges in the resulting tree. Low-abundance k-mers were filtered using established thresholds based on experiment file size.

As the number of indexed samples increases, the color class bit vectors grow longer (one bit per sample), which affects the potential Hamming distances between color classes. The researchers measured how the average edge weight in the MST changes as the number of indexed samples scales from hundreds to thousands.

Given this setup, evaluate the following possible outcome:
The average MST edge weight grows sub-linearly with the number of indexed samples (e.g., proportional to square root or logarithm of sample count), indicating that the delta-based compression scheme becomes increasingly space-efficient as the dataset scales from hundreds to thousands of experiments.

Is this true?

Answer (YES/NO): YES